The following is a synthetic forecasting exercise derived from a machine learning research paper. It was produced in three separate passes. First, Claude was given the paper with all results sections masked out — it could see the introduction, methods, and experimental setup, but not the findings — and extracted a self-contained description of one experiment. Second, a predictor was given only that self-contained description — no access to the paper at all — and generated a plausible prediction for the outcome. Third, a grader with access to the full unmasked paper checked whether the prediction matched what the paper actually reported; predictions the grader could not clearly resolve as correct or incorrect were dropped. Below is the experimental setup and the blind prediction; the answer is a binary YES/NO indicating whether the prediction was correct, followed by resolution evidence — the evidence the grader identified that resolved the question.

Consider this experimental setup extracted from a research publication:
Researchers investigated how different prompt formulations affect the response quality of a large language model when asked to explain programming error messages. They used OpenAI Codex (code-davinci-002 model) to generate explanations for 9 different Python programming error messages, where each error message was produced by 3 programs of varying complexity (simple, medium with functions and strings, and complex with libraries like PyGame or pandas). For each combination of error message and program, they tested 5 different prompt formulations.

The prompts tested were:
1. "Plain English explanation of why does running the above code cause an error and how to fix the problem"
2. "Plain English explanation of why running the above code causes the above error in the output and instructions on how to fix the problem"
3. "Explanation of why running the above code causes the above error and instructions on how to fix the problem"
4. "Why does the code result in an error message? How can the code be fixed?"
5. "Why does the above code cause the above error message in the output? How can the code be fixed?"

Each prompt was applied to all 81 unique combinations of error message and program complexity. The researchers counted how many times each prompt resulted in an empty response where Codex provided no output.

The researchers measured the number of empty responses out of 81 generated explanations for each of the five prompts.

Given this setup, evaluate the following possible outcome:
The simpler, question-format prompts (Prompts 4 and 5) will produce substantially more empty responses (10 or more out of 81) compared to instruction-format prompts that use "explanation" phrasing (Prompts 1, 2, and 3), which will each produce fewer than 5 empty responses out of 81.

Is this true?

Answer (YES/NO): NO